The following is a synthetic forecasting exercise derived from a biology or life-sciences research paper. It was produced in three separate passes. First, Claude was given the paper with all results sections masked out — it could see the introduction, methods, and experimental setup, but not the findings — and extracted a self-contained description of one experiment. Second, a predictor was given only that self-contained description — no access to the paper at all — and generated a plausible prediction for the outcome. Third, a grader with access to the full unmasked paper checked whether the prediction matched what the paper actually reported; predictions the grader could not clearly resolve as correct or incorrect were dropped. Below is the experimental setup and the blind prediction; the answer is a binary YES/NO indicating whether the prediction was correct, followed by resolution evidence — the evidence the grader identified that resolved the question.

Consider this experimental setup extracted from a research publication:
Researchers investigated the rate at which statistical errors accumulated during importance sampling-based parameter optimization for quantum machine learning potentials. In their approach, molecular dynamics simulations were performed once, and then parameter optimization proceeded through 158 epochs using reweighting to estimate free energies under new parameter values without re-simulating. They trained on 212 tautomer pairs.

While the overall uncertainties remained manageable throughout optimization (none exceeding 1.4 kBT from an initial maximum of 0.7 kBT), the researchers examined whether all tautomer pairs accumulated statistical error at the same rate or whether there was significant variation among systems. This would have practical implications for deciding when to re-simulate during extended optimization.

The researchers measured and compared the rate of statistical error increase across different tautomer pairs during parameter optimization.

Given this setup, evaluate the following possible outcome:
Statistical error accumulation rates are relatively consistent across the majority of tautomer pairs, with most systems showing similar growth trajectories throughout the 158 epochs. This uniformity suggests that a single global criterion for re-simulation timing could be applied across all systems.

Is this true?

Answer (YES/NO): NO